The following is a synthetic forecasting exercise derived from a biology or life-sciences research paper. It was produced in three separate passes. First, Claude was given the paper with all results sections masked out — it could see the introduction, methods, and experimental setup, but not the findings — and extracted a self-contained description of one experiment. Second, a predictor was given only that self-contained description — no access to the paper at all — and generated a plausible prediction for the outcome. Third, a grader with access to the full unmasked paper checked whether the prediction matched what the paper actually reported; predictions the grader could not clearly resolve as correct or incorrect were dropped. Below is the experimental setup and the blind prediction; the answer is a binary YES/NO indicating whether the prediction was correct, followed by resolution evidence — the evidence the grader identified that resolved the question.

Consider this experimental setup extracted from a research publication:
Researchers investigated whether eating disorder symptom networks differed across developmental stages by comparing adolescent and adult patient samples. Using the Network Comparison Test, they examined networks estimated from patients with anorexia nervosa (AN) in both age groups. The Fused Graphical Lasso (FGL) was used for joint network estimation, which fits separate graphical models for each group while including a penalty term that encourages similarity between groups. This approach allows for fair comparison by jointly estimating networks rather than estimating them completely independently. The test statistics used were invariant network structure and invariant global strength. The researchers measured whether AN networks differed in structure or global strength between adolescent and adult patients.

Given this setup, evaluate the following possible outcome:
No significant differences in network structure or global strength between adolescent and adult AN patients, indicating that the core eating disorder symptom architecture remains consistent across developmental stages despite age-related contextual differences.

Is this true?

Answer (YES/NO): NO